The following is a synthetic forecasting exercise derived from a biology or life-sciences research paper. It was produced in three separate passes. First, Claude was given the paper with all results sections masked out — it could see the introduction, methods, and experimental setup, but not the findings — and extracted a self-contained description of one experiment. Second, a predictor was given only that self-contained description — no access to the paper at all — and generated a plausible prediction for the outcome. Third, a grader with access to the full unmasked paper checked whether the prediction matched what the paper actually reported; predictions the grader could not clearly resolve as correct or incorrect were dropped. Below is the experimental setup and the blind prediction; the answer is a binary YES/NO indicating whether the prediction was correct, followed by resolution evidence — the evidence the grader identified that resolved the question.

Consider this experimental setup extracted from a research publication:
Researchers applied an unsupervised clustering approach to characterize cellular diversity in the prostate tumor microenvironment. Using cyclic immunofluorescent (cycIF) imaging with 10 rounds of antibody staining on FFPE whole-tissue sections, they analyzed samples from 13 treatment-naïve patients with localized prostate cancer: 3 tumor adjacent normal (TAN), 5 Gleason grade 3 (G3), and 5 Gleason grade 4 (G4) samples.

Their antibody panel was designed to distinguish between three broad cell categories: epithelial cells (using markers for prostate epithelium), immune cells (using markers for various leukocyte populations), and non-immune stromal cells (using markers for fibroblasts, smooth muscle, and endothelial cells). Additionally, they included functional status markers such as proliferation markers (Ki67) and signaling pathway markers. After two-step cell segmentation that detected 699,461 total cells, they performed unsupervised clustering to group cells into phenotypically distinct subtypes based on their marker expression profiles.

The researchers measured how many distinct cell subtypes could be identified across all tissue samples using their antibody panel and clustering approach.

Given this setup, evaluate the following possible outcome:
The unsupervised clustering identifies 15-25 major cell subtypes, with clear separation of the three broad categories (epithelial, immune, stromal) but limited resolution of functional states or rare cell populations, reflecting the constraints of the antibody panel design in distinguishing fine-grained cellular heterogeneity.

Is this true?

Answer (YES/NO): NO